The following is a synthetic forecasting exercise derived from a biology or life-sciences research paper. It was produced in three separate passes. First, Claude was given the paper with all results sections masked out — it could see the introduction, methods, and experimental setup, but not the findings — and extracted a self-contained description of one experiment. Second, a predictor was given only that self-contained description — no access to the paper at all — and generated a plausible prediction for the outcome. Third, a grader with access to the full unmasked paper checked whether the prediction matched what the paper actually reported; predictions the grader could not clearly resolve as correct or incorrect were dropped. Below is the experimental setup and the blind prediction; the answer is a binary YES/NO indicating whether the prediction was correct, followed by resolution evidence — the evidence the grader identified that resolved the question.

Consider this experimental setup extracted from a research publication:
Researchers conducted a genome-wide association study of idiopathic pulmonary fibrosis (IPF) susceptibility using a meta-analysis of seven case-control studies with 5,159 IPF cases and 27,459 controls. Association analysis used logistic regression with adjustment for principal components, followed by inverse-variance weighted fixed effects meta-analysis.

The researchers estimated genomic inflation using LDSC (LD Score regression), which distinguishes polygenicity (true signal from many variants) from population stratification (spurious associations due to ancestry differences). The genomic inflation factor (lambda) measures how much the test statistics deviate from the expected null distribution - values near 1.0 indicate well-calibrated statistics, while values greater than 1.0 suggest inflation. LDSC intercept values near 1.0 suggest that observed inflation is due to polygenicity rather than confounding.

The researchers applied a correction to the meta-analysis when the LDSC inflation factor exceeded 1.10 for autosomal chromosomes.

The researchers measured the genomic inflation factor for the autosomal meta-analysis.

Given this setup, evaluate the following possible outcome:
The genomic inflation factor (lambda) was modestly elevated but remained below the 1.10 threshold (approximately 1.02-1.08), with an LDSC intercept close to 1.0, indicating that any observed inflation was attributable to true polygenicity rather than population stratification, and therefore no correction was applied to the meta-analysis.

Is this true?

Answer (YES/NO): YES